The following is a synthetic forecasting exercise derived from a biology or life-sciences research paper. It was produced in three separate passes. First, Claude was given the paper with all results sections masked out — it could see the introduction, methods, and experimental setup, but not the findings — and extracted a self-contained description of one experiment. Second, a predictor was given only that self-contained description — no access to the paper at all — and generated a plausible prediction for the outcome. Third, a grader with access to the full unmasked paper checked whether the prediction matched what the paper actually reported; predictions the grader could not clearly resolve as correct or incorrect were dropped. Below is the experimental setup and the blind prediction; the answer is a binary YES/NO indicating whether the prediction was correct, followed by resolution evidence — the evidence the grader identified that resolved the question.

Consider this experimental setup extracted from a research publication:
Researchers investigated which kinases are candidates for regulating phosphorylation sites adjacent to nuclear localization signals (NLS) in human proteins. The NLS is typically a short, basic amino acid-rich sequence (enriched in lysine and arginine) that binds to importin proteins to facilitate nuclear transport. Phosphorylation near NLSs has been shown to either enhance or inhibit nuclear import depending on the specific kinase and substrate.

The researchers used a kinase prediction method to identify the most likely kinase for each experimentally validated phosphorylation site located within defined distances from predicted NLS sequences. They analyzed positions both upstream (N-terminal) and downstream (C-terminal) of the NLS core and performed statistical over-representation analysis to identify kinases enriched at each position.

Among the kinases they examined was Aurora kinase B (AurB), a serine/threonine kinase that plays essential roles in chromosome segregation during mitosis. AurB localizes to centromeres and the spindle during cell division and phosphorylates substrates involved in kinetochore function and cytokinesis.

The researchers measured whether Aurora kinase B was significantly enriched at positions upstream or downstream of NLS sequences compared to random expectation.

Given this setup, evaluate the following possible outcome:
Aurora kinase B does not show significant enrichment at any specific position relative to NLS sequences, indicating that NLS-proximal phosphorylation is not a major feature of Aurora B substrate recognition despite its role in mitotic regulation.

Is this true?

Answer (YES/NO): NO